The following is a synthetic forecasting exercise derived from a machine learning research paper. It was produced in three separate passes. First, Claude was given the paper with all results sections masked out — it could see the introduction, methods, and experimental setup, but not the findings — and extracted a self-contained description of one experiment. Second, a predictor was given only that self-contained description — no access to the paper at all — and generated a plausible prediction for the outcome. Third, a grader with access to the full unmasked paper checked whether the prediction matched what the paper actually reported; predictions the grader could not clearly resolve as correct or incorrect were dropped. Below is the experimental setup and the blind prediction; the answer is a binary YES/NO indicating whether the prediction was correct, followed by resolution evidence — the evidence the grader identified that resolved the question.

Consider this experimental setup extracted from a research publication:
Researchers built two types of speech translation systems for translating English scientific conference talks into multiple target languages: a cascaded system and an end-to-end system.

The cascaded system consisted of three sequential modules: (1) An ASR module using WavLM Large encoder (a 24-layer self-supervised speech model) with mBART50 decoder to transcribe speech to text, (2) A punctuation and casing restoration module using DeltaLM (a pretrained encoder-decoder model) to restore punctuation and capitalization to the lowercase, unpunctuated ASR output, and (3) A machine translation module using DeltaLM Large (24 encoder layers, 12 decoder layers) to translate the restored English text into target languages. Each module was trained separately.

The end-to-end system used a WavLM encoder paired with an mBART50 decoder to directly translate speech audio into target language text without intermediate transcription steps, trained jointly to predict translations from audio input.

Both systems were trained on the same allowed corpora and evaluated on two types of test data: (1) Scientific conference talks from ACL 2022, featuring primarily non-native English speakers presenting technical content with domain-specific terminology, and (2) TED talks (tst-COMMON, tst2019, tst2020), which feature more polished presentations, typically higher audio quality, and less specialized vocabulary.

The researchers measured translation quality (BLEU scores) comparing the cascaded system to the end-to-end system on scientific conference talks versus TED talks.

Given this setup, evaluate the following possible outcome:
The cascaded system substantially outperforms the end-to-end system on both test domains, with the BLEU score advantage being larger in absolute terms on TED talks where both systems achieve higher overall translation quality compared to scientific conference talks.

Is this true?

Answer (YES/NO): NO